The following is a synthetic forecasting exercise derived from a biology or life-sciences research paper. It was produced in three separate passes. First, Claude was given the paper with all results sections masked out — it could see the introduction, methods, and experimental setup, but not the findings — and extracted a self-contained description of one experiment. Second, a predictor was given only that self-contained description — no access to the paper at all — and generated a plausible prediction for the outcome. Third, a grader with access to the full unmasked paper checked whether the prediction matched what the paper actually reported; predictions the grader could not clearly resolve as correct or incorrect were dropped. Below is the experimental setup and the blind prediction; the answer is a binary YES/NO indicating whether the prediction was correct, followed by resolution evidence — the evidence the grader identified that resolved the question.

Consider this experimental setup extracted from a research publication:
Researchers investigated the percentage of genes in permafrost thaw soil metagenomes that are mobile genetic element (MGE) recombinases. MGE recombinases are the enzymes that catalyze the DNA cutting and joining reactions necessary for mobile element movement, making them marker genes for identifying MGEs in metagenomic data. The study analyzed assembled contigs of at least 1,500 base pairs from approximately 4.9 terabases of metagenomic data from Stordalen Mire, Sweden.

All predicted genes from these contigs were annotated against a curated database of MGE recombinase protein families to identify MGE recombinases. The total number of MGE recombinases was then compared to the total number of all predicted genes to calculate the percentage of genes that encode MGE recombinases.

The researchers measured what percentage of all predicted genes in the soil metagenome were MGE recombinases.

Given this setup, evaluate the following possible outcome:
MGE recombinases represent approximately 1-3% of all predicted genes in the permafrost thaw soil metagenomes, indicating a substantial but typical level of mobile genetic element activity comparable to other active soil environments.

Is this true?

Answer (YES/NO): YES